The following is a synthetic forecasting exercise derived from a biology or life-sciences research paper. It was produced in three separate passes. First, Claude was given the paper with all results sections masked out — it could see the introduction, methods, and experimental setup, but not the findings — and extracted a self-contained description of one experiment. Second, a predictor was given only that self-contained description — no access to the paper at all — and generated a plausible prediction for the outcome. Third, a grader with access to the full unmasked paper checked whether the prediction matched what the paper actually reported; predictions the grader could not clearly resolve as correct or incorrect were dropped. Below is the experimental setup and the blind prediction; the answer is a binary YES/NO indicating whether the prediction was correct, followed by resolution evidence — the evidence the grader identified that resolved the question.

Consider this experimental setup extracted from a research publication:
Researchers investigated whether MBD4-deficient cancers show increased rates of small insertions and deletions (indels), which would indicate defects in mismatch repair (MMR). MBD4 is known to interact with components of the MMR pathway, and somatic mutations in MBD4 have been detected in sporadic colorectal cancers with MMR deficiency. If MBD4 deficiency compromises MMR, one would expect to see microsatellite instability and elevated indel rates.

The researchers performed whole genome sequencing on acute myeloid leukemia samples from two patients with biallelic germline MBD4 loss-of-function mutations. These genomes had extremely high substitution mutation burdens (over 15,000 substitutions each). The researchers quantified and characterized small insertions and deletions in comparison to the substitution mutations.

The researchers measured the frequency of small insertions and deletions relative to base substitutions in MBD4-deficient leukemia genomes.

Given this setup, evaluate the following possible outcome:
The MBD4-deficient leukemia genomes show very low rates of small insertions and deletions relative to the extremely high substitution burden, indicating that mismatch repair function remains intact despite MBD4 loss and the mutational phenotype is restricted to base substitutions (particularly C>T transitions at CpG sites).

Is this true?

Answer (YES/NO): YES